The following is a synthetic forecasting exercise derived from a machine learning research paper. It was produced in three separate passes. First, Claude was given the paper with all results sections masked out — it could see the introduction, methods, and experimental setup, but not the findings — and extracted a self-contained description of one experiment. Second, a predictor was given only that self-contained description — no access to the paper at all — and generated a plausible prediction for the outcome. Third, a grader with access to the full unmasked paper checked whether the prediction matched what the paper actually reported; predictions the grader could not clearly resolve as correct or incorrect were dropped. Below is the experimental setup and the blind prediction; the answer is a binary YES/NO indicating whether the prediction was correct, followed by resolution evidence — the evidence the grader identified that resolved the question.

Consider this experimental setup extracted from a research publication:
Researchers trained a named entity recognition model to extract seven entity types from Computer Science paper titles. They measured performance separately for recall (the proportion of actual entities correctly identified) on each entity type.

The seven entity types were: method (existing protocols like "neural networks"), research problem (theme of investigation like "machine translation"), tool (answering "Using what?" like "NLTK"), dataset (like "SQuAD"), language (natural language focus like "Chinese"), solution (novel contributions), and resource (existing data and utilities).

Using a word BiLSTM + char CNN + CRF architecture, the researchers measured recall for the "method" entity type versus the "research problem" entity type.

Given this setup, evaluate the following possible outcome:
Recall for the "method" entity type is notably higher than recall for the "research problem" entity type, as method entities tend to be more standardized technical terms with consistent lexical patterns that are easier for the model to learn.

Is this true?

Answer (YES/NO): NO